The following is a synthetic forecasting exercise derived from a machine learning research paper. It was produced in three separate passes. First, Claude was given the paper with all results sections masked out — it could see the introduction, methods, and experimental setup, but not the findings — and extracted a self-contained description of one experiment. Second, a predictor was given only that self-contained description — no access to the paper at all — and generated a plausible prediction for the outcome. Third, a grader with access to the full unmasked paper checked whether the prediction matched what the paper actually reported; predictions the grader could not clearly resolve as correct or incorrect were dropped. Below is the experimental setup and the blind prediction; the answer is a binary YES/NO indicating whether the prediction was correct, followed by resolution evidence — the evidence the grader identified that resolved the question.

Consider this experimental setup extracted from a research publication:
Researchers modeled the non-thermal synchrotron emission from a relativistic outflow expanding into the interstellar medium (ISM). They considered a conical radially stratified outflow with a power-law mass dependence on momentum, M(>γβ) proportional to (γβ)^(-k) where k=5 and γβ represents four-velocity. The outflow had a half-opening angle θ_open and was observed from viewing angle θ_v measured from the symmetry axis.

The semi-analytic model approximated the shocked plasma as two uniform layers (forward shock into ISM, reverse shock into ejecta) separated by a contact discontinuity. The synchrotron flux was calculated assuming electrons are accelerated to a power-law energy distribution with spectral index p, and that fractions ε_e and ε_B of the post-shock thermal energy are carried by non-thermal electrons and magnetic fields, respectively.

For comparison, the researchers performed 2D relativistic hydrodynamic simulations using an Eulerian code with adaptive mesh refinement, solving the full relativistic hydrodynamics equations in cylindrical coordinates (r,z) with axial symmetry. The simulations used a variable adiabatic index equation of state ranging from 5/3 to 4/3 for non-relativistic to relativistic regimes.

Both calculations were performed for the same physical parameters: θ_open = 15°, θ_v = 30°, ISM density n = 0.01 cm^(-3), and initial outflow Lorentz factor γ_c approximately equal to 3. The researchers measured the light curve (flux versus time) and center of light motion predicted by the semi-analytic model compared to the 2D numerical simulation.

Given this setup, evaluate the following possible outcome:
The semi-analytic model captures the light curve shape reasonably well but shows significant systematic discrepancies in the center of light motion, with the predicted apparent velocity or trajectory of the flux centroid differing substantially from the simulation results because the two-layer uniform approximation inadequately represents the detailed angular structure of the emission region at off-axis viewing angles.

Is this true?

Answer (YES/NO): NO